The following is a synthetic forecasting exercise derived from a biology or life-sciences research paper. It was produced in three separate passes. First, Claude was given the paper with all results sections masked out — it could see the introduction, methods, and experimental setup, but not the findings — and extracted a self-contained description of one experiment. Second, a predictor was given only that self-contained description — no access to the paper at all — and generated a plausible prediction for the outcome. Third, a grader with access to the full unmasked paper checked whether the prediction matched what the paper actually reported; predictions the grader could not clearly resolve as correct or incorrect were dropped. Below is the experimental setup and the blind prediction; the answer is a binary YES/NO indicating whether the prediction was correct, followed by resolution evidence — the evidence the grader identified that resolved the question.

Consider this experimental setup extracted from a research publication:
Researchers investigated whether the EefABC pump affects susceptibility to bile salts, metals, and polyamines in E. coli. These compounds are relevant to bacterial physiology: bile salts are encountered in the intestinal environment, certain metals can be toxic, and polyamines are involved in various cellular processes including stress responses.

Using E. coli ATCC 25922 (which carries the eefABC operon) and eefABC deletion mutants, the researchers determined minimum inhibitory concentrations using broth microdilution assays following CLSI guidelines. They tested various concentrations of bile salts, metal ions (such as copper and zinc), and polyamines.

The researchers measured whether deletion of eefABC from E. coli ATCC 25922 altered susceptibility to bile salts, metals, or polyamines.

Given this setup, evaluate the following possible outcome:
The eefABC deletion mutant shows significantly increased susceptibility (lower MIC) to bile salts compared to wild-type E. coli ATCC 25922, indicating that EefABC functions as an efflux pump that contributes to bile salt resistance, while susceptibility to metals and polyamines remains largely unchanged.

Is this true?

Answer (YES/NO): NO